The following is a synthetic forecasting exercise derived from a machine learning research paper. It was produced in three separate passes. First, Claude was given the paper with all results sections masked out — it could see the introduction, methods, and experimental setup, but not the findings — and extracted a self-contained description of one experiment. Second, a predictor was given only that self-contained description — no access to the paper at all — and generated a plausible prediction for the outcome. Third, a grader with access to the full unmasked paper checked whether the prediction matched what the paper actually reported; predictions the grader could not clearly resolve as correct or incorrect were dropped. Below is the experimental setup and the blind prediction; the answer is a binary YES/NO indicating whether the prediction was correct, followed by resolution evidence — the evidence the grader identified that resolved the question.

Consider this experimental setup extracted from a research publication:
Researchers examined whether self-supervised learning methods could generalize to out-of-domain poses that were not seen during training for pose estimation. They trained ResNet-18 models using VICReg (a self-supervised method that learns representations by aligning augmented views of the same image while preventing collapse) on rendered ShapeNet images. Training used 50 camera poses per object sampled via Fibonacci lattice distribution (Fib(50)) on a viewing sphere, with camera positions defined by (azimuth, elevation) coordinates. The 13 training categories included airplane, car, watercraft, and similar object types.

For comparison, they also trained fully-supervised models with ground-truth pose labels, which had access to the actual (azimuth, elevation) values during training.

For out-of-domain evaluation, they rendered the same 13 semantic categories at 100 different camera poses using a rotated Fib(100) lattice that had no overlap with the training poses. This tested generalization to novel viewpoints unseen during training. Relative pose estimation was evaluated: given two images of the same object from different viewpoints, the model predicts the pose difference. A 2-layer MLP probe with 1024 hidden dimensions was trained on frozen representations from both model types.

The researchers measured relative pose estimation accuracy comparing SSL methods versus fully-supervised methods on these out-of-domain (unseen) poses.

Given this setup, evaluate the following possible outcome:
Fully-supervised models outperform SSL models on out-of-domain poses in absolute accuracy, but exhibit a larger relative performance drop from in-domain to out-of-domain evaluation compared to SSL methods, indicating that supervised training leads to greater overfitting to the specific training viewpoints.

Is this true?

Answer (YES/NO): NO